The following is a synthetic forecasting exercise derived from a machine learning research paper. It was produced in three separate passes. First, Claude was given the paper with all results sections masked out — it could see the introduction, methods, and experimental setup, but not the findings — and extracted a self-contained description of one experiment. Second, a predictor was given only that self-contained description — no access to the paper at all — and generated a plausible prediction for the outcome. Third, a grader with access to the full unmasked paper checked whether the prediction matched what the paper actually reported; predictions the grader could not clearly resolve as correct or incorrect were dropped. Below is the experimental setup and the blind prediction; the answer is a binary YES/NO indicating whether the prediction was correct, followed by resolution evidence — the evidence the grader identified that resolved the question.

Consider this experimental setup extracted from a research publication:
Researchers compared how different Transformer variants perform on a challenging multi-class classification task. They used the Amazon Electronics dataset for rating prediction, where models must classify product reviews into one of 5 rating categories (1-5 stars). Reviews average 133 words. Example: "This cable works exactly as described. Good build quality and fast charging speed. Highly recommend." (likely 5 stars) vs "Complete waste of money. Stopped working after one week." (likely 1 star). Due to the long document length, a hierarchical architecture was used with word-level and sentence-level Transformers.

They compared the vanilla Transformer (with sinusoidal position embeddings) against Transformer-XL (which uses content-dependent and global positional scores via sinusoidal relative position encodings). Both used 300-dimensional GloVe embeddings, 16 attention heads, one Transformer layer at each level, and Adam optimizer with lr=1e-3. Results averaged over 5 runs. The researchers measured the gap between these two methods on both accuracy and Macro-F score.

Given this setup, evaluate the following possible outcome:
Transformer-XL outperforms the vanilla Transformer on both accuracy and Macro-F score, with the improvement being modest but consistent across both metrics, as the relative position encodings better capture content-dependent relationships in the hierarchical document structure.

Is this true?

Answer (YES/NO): YES